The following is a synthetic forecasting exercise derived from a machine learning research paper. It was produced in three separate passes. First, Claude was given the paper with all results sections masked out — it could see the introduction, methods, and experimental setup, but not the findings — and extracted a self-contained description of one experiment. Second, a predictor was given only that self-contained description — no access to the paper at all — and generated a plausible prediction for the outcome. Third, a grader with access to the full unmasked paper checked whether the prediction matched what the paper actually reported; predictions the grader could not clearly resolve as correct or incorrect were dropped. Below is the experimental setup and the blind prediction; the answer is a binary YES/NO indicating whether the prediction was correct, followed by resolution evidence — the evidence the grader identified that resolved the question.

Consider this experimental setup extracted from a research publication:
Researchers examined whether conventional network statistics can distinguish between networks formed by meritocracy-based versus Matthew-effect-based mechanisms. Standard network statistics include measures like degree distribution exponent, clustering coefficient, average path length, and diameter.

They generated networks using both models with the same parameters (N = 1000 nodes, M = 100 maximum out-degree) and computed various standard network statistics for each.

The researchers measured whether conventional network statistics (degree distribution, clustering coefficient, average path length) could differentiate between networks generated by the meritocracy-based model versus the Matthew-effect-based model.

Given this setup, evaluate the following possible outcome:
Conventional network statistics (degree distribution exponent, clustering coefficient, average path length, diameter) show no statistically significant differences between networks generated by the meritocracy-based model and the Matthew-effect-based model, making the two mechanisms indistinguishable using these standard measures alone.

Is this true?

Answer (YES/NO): NO